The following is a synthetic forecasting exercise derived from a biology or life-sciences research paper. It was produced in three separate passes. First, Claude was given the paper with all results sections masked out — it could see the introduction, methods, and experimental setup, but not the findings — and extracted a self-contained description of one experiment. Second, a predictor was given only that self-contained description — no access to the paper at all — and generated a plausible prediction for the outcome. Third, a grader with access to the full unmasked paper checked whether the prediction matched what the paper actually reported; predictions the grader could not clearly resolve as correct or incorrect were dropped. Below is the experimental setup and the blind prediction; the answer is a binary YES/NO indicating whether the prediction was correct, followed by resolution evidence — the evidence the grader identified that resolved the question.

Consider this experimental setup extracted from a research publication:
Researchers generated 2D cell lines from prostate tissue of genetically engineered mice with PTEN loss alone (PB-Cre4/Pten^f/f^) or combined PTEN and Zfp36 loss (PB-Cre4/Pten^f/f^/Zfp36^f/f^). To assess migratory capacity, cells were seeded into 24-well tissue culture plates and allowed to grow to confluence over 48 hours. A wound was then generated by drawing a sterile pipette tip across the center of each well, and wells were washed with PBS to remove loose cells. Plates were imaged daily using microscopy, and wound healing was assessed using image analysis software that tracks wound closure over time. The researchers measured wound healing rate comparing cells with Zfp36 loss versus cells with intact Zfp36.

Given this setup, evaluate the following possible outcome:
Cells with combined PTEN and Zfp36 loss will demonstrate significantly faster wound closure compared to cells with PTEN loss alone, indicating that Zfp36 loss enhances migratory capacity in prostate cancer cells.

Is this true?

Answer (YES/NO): YES